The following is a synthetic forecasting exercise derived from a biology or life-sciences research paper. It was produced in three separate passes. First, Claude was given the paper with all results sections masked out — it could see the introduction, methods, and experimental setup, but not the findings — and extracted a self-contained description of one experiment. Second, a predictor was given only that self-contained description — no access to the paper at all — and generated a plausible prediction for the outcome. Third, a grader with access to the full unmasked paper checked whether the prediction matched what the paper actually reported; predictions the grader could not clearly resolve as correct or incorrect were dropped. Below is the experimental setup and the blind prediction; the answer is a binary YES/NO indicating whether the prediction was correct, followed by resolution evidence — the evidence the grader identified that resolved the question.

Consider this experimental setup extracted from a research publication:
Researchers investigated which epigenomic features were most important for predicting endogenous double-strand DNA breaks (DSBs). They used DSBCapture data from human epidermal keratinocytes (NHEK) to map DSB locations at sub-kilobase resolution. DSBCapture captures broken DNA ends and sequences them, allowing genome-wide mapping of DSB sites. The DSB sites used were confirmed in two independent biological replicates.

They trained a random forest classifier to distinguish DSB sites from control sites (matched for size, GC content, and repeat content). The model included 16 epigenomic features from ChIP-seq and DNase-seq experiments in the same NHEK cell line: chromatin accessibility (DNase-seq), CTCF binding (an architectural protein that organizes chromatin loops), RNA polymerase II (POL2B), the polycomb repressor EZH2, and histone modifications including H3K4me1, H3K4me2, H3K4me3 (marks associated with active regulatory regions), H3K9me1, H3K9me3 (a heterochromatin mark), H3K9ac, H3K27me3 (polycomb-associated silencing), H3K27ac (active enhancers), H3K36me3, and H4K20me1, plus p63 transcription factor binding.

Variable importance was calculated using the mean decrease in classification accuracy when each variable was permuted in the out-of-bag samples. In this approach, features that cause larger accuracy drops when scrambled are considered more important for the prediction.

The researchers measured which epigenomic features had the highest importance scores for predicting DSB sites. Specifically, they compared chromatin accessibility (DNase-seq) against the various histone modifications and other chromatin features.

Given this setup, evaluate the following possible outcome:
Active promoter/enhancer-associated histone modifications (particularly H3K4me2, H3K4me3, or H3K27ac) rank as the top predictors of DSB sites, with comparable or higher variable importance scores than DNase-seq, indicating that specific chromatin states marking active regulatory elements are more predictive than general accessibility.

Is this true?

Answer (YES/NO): NO